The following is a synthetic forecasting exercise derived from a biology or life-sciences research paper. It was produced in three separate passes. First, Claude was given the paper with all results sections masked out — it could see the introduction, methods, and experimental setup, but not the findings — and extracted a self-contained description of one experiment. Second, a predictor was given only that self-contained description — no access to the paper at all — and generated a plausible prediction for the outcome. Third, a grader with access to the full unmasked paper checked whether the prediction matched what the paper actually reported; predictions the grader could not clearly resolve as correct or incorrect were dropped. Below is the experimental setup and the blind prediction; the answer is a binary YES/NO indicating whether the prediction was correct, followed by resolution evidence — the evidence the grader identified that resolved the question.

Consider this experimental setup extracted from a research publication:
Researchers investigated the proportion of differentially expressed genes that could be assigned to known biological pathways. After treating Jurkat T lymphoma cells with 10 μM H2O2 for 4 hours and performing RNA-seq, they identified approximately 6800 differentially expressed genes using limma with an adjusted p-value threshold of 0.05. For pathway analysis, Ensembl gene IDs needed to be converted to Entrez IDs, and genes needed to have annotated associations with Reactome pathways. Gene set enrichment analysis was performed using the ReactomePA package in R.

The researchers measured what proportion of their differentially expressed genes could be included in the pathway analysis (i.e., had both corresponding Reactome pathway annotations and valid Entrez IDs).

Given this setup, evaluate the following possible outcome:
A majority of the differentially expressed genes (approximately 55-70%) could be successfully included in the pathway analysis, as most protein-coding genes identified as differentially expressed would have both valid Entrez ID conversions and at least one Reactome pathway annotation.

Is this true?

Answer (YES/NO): NO